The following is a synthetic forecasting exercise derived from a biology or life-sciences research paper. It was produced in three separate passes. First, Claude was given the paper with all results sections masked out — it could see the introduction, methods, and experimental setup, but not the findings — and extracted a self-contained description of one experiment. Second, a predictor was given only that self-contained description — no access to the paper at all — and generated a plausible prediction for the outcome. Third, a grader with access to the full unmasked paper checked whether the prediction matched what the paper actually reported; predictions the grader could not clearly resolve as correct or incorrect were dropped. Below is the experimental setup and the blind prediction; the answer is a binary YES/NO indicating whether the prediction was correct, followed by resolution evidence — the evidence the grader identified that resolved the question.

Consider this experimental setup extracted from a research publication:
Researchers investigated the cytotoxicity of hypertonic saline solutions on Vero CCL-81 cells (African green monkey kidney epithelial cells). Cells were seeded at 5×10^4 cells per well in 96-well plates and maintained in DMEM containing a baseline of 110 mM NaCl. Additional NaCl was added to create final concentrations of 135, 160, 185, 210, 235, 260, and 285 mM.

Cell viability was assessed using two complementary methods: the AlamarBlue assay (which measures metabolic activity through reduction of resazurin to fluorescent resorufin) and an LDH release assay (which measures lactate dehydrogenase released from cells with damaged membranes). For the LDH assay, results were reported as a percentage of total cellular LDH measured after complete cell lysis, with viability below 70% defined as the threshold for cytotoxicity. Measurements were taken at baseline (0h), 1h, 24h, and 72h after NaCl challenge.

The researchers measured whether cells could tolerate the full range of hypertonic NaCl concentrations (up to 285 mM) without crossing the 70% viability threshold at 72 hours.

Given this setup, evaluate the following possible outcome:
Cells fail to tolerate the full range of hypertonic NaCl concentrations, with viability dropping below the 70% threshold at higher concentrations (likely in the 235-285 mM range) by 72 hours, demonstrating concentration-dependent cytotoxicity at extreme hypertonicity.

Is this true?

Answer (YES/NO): NO